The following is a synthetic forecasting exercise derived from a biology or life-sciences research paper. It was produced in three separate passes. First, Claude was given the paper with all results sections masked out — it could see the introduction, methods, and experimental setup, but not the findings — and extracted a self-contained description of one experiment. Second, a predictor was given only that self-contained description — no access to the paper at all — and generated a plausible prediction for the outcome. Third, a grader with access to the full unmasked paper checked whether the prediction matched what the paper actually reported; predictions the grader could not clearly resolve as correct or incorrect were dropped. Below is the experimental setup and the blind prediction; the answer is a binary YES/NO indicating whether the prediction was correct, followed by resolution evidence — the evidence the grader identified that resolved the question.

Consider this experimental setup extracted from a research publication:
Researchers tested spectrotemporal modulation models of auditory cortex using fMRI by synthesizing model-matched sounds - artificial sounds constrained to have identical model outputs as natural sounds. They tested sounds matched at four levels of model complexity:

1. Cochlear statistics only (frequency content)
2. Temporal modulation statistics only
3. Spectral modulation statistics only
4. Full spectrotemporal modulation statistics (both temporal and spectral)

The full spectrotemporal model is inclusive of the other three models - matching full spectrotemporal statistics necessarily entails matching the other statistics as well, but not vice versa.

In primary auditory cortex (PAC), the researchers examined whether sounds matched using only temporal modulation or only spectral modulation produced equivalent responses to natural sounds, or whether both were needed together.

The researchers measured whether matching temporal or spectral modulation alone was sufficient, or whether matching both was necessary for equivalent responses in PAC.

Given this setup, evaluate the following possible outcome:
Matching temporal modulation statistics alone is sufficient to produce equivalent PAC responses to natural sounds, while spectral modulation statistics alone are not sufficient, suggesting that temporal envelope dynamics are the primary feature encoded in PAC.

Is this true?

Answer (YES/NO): NO